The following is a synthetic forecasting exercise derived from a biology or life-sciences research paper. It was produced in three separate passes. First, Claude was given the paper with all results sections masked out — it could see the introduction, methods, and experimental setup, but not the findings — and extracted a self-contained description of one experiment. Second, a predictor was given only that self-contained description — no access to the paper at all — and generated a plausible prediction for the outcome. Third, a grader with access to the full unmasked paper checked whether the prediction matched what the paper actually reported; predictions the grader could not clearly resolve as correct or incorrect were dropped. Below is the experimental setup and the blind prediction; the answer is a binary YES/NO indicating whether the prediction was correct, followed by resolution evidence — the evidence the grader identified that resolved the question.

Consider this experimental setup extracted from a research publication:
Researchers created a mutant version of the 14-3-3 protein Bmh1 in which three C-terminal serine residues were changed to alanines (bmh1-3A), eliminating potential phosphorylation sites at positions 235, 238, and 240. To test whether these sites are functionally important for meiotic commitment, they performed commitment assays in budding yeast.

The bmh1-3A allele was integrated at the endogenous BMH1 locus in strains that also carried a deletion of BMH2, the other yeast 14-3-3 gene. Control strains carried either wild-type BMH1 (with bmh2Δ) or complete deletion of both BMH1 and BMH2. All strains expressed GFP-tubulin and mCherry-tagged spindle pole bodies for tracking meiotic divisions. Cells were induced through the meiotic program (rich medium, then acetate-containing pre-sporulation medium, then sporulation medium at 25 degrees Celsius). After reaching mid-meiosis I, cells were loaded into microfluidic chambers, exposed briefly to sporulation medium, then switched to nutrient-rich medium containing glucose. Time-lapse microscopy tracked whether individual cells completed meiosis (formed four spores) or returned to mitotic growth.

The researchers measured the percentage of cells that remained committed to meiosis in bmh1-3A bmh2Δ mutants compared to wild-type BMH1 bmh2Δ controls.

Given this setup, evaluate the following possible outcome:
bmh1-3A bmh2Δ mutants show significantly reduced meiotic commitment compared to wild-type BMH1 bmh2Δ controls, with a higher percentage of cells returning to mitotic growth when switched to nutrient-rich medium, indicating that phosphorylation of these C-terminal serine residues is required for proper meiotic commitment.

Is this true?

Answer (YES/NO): YES